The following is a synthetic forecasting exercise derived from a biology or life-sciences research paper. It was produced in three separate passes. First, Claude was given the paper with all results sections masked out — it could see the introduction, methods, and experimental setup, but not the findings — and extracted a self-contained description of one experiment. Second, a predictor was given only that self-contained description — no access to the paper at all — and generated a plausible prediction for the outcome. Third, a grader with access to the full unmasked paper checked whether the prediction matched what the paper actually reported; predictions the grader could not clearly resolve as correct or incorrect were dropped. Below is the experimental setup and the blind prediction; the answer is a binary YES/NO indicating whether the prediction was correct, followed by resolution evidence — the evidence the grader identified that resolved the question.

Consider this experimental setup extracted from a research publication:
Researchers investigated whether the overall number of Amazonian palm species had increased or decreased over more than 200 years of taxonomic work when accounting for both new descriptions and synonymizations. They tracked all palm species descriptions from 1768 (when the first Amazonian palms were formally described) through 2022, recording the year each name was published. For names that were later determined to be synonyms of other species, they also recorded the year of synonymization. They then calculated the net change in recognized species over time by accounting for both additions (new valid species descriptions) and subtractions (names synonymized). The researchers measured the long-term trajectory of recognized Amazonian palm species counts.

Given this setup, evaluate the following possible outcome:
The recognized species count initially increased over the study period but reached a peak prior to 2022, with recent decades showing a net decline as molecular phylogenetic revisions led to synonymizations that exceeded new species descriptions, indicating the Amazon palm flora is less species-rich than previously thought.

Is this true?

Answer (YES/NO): NO